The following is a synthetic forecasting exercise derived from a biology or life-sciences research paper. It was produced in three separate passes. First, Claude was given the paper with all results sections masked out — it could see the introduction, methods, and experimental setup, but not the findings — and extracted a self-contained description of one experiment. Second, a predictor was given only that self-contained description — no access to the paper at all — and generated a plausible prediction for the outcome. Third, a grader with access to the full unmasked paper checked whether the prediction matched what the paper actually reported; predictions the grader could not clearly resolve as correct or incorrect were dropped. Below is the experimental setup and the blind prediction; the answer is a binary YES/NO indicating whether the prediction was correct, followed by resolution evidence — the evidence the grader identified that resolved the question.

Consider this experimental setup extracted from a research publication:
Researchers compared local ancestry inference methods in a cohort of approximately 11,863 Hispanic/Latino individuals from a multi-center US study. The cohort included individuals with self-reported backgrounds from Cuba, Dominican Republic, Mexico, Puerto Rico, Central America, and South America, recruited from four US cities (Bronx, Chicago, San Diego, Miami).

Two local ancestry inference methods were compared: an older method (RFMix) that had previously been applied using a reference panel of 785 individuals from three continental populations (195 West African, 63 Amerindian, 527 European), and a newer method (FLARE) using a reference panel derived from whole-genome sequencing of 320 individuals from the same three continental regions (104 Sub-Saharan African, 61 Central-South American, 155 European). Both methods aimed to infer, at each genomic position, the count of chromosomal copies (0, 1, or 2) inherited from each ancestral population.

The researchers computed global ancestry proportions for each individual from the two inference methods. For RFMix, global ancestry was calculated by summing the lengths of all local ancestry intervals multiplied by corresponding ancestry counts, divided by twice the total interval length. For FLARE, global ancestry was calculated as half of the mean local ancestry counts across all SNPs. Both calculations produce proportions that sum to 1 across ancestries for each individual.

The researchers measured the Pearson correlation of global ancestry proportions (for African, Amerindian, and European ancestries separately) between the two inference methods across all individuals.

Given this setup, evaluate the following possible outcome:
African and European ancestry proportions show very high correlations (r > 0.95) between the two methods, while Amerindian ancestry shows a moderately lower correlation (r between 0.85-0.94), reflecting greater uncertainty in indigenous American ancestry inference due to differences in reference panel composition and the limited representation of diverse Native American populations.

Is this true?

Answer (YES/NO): NO